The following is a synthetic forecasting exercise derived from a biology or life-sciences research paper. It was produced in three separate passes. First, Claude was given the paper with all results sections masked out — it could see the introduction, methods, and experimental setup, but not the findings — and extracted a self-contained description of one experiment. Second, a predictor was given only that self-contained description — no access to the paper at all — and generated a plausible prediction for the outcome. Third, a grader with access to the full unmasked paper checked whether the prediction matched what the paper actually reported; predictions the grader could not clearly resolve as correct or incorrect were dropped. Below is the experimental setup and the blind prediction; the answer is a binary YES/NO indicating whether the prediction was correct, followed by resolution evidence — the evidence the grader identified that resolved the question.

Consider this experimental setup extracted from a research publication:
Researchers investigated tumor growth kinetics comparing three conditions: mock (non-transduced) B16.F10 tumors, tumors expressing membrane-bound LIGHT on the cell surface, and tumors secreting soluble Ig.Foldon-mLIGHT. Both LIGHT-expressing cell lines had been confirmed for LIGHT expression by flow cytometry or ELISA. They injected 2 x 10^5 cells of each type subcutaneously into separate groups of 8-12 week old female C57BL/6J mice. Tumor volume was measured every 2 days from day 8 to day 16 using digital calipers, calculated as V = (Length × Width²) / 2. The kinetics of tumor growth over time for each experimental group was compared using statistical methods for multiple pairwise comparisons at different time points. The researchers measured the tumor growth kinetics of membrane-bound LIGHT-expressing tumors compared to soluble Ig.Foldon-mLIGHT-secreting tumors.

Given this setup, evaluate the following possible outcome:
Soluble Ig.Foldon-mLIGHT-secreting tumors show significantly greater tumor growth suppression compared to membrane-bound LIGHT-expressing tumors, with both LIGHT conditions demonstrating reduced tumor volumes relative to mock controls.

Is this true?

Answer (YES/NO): NO